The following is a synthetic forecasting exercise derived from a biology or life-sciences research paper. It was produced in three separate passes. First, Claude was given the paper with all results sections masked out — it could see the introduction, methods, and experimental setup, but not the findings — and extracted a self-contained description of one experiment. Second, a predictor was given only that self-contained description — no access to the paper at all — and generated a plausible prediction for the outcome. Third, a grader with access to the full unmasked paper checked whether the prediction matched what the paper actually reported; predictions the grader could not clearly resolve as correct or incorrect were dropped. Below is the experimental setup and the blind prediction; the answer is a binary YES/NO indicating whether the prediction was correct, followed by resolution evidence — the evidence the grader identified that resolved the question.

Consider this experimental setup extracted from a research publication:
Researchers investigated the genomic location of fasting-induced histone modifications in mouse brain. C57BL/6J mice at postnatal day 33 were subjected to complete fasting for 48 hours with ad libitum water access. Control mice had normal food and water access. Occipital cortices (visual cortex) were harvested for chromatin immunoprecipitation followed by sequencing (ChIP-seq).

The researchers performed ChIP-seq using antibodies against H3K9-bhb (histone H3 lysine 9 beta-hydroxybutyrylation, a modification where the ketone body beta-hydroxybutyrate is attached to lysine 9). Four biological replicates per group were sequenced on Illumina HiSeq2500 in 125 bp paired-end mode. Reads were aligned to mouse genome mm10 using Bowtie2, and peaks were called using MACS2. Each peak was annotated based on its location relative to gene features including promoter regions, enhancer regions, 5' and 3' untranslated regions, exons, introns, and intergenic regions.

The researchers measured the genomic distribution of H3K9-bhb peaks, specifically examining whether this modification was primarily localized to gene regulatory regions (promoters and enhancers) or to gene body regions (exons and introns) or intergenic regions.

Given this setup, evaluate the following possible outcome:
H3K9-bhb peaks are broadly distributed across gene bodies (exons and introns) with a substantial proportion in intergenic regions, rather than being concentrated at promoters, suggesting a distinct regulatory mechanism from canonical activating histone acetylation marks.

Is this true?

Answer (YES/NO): NO